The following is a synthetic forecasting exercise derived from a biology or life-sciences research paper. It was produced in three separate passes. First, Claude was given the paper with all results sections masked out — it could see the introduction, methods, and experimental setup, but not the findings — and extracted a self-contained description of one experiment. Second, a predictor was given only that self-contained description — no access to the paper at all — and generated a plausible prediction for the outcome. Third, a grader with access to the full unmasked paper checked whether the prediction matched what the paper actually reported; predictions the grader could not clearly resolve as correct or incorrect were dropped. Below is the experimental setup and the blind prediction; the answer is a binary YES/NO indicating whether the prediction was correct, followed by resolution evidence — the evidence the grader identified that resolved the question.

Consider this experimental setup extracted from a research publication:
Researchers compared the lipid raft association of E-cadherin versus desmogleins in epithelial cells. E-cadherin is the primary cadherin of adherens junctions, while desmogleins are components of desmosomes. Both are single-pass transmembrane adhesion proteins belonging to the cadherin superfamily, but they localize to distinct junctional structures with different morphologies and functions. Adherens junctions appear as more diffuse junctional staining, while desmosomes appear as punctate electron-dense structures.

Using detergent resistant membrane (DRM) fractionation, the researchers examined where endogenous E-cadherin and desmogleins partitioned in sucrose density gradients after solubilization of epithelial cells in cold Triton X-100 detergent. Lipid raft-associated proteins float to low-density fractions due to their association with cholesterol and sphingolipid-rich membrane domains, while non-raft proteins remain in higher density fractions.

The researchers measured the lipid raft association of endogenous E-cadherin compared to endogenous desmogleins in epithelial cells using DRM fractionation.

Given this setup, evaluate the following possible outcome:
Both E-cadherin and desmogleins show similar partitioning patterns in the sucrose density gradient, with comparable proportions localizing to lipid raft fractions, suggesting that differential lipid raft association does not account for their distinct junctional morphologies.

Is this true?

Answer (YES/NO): NO